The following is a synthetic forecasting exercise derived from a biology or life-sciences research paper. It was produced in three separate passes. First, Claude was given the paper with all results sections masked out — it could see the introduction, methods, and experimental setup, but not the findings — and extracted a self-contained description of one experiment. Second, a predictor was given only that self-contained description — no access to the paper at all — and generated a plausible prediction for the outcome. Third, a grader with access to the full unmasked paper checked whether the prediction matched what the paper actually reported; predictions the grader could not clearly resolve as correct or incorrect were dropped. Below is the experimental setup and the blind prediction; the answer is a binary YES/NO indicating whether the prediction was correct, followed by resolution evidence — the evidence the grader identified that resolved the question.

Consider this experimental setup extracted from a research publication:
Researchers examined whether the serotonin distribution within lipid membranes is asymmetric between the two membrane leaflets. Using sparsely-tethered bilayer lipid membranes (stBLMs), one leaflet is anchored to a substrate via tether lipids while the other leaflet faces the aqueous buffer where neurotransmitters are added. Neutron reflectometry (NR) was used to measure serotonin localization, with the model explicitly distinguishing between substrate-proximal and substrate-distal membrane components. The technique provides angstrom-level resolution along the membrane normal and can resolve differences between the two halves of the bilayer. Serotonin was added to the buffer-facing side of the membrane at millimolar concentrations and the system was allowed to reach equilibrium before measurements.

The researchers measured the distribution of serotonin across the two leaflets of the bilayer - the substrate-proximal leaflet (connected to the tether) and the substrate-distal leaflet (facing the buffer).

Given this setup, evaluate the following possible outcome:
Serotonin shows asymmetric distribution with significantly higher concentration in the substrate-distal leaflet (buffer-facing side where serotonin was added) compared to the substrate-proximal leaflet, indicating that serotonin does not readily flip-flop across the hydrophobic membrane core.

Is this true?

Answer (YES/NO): YES